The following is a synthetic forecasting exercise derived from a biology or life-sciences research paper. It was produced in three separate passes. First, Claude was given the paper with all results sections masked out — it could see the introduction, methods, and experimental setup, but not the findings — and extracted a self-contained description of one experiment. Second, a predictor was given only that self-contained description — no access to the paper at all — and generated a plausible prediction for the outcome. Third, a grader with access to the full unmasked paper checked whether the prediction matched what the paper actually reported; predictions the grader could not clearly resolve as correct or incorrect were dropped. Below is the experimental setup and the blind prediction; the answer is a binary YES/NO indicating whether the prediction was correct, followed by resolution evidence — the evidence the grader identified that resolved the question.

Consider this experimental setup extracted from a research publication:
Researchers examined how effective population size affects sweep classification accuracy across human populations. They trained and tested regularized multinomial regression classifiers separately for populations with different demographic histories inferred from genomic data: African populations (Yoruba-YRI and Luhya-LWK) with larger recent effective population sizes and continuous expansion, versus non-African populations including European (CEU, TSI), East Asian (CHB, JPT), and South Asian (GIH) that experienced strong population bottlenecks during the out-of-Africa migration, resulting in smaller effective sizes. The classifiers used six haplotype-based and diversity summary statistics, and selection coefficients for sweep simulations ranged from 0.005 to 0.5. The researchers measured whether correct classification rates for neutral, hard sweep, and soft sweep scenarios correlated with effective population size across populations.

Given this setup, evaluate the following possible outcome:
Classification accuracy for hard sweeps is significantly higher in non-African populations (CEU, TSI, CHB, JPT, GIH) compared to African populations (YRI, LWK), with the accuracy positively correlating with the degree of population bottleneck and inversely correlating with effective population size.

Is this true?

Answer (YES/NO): NO